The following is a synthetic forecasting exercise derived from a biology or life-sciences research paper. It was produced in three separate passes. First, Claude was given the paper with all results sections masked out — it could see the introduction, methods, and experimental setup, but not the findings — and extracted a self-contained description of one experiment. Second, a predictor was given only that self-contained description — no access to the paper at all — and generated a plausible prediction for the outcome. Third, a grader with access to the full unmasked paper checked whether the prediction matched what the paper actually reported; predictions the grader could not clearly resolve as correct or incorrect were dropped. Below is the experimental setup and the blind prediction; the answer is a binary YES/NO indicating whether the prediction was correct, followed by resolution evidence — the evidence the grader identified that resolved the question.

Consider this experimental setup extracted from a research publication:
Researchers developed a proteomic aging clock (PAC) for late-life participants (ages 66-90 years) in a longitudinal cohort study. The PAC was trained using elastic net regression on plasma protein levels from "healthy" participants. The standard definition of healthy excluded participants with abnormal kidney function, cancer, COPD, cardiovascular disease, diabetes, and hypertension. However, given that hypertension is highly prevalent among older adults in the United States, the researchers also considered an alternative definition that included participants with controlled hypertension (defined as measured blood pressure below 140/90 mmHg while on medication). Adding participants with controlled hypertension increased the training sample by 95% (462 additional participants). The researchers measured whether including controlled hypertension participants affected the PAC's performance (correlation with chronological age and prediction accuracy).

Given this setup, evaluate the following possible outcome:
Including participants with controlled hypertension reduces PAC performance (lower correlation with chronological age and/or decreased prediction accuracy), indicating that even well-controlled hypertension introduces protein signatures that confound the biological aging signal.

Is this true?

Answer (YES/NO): NO